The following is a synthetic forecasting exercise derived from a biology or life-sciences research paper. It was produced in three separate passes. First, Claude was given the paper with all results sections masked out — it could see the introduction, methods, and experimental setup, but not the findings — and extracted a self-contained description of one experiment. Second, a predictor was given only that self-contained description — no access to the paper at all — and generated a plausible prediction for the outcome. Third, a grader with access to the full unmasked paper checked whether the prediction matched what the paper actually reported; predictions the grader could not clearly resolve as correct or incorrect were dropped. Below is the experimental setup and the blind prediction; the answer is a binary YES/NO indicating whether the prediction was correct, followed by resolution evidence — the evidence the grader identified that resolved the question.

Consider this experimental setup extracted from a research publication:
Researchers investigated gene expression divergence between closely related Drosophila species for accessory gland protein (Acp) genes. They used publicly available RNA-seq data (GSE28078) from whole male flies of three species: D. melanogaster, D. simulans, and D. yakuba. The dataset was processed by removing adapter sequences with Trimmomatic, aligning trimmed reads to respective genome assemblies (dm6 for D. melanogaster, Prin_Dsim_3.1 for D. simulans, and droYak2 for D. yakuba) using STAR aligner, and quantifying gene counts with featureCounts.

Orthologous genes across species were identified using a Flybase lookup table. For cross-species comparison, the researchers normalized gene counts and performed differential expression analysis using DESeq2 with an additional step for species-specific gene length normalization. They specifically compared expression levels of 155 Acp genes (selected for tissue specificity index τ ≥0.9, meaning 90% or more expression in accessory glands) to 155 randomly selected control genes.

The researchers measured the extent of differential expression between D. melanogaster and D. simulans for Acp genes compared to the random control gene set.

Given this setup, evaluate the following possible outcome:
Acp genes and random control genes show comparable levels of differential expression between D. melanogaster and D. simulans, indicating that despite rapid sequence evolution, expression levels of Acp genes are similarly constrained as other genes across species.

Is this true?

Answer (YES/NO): NO